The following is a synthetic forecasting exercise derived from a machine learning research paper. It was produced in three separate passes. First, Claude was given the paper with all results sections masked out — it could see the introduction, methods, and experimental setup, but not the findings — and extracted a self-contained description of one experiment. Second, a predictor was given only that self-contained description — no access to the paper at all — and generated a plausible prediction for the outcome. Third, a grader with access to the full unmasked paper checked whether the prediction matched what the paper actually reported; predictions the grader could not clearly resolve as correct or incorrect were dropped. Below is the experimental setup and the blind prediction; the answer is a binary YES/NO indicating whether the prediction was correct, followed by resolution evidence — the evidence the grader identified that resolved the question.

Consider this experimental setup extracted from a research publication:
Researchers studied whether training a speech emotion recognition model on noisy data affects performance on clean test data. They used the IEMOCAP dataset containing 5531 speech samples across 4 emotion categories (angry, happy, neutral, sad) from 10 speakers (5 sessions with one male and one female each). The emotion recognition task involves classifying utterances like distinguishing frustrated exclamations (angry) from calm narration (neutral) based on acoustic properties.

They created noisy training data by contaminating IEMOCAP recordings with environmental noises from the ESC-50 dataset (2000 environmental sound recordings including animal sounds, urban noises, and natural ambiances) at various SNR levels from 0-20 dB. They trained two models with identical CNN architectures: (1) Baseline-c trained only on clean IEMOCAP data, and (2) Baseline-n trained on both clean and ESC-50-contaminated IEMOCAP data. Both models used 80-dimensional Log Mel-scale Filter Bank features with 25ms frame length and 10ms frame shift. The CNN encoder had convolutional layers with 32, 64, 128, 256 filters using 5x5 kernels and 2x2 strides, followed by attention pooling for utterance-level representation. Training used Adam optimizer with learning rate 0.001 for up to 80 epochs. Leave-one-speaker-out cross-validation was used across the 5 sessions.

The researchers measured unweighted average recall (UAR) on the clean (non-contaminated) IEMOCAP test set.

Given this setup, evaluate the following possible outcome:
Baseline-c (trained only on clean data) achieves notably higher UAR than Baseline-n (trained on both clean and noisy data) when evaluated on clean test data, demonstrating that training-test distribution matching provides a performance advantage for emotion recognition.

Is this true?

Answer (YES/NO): NO